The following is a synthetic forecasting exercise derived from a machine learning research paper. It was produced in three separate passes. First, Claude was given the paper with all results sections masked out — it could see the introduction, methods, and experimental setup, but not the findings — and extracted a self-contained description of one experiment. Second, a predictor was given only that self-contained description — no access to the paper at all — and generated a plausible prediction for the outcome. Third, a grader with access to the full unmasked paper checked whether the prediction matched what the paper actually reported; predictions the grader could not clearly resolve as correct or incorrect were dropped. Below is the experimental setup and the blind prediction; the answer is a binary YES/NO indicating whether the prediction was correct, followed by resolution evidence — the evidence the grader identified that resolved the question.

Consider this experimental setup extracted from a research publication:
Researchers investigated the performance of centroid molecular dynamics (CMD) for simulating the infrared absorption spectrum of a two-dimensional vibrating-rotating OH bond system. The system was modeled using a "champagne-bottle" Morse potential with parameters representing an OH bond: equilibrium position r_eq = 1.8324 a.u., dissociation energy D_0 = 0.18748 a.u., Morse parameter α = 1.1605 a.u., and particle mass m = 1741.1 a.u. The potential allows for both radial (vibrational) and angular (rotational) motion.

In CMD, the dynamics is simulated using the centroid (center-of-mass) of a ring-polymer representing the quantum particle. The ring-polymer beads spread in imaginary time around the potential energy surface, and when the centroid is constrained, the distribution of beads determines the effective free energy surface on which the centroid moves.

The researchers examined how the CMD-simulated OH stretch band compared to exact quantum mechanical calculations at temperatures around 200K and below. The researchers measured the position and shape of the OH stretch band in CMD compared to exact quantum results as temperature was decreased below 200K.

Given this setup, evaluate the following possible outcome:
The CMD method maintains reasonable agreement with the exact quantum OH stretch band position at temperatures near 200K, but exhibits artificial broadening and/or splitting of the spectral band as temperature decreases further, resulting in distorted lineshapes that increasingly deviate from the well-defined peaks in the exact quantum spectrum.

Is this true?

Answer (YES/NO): NO